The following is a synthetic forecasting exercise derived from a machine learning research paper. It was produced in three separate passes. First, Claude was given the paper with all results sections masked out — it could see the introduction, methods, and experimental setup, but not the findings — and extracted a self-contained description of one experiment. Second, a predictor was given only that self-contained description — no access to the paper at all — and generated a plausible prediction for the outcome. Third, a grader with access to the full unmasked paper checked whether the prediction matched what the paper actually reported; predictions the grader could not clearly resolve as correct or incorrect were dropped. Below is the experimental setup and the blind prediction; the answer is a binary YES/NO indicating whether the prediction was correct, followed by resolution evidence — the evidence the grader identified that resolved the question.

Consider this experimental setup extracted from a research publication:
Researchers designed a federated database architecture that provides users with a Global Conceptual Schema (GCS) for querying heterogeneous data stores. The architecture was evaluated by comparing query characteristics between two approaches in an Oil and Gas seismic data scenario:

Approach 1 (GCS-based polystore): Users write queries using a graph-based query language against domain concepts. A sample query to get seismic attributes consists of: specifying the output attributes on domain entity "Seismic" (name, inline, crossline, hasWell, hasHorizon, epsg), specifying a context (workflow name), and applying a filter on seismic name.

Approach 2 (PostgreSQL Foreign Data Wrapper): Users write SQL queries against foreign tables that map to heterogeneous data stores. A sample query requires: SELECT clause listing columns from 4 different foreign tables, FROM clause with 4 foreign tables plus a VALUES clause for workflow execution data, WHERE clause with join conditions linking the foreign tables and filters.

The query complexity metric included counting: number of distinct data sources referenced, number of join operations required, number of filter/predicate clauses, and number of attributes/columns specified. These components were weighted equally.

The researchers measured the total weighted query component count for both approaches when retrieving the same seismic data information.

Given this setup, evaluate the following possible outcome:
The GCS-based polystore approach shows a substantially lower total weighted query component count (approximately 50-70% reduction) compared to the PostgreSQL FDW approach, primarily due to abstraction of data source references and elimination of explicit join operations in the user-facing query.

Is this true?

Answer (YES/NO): YES